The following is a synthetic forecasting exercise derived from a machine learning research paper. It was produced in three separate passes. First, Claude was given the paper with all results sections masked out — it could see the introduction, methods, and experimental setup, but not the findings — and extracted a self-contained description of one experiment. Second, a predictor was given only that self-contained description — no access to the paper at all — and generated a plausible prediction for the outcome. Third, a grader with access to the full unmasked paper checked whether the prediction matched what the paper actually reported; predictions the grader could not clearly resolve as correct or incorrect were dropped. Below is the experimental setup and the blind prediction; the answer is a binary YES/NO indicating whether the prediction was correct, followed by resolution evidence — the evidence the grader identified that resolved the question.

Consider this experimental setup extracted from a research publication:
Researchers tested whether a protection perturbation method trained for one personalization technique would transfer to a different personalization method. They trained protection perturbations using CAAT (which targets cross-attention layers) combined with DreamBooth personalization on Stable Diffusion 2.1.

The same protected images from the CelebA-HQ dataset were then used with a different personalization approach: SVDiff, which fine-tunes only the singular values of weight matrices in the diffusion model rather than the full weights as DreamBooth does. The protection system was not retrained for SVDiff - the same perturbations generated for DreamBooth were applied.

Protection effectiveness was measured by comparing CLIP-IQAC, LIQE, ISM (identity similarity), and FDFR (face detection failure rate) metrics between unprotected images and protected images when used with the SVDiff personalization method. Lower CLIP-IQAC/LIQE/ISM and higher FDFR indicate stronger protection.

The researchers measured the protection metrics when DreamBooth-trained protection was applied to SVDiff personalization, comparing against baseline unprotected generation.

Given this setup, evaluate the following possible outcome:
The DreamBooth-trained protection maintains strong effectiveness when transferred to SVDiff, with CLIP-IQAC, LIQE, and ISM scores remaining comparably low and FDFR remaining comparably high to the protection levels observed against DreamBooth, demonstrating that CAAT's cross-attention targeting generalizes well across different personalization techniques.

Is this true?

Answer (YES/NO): YES